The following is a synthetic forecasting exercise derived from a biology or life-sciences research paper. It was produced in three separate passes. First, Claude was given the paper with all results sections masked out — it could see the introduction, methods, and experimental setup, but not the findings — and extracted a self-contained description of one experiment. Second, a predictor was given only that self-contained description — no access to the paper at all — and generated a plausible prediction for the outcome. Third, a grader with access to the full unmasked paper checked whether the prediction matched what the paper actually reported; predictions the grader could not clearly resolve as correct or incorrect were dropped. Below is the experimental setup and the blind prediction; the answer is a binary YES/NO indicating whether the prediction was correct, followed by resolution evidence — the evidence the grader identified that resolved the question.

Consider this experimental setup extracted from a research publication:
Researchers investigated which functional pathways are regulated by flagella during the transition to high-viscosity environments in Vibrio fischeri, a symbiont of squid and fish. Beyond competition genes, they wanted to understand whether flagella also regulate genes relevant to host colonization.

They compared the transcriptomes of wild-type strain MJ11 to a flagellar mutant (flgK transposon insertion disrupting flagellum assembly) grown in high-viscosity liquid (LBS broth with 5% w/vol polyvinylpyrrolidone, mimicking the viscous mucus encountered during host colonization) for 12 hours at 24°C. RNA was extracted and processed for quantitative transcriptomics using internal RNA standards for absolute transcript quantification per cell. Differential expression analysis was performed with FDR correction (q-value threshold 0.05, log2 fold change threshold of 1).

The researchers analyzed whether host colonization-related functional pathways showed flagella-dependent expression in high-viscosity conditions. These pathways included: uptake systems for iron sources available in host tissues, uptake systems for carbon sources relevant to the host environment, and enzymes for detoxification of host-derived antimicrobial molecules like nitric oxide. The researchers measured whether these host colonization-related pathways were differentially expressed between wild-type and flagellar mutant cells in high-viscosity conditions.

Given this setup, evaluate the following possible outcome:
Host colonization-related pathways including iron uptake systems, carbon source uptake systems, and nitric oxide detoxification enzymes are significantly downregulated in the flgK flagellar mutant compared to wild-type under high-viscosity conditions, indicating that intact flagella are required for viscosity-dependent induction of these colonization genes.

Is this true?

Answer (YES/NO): YES